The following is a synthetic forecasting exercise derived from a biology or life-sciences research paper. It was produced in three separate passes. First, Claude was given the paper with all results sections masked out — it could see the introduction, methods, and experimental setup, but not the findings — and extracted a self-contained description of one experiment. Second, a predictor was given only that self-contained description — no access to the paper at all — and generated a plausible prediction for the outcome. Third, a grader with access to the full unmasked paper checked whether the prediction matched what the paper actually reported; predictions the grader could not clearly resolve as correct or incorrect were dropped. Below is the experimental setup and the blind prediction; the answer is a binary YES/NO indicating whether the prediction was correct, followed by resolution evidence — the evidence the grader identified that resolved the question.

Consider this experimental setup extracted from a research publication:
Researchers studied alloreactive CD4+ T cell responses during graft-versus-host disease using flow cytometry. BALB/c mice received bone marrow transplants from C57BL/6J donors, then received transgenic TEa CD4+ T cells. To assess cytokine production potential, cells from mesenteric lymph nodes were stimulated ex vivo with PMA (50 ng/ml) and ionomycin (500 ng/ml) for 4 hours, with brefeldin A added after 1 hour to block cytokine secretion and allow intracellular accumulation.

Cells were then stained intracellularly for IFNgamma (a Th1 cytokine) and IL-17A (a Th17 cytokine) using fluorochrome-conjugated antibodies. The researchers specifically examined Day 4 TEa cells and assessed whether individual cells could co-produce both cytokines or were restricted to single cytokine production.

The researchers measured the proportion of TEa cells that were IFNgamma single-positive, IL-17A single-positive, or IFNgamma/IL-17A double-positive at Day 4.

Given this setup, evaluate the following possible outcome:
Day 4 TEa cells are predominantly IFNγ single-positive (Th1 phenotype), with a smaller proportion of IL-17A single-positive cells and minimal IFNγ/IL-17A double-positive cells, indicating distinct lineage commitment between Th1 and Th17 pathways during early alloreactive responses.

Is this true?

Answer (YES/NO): NO